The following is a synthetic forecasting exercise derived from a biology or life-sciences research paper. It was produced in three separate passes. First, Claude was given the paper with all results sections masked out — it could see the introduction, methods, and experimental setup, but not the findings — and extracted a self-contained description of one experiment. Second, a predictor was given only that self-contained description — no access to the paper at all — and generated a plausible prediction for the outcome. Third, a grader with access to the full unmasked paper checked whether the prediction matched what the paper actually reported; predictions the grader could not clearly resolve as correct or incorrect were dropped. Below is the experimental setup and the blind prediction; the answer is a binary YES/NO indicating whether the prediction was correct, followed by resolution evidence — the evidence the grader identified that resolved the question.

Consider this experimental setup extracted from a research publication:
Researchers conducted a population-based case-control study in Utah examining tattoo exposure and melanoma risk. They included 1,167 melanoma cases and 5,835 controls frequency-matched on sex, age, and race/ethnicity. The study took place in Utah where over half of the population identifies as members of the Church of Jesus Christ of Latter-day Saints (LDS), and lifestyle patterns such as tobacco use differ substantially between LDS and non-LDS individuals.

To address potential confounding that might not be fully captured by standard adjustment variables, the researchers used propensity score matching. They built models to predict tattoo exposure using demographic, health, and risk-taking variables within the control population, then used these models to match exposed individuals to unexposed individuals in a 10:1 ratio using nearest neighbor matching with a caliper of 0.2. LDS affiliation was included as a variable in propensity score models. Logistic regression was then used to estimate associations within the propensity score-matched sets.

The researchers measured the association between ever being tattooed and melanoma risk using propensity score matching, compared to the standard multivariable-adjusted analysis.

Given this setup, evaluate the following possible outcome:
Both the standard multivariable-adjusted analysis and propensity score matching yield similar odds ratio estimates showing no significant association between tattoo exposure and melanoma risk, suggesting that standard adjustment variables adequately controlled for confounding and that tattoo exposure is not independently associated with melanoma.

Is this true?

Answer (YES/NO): YES